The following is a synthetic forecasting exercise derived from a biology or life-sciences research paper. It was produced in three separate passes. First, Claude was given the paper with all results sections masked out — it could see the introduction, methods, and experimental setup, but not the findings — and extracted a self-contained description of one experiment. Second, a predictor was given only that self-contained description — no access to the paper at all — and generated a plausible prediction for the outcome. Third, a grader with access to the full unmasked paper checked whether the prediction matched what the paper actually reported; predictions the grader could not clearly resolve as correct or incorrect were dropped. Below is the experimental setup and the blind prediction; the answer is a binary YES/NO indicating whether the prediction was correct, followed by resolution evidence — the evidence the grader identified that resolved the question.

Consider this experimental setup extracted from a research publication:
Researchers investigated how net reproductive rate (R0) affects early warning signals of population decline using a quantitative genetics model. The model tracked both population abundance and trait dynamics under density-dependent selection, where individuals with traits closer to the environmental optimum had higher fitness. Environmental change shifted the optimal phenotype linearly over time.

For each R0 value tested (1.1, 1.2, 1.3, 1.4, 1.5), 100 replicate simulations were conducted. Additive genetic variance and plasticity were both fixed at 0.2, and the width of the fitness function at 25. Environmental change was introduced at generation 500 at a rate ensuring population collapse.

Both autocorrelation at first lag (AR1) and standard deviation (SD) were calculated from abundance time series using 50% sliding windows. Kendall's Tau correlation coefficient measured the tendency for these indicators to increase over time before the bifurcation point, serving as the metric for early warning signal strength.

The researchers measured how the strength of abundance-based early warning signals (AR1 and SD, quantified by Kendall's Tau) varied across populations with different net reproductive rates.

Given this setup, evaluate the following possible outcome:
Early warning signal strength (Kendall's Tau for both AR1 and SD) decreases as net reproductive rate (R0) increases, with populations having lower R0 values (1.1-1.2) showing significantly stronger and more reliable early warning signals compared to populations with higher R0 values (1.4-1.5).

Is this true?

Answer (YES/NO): NO